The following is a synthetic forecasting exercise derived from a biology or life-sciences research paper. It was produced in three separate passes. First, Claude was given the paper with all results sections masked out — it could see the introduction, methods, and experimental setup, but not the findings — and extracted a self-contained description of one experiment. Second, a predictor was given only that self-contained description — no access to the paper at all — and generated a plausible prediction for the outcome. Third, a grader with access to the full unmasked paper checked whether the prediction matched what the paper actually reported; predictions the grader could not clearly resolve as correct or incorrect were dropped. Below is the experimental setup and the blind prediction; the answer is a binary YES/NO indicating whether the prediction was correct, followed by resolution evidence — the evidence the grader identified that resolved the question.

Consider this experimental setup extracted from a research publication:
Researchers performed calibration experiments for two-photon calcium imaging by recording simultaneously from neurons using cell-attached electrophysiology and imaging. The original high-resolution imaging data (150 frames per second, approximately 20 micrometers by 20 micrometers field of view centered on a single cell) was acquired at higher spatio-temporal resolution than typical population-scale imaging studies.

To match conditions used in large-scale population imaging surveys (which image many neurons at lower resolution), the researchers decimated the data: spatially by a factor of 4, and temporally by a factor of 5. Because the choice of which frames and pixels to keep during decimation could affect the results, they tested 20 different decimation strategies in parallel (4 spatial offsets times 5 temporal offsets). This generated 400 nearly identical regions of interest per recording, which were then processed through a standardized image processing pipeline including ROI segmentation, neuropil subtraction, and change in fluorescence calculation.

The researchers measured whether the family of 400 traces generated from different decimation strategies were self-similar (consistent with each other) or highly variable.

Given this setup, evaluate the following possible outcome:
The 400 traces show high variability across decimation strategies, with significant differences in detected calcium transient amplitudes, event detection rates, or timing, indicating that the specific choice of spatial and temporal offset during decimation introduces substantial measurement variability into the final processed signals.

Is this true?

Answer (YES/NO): NO